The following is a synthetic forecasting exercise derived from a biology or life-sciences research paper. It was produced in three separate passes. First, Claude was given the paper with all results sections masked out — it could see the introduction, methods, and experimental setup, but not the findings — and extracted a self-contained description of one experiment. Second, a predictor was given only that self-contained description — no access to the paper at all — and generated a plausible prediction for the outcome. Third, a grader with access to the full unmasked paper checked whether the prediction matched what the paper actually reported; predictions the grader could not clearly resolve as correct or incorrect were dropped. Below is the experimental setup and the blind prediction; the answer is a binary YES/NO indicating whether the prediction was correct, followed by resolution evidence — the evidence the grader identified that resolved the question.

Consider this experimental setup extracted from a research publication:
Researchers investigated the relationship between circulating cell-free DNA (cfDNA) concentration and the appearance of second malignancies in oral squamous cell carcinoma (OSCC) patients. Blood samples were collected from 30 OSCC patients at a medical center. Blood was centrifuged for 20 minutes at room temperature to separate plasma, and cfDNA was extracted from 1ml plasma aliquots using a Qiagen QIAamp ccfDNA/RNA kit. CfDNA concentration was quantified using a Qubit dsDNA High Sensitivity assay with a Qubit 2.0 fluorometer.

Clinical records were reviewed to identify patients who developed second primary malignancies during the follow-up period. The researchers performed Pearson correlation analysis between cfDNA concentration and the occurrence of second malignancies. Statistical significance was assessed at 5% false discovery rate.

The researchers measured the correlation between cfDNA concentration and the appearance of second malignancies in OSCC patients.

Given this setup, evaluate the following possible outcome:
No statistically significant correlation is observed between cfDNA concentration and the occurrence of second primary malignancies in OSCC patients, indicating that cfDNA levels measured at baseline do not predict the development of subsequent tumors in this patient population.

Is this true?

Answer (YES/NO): NO